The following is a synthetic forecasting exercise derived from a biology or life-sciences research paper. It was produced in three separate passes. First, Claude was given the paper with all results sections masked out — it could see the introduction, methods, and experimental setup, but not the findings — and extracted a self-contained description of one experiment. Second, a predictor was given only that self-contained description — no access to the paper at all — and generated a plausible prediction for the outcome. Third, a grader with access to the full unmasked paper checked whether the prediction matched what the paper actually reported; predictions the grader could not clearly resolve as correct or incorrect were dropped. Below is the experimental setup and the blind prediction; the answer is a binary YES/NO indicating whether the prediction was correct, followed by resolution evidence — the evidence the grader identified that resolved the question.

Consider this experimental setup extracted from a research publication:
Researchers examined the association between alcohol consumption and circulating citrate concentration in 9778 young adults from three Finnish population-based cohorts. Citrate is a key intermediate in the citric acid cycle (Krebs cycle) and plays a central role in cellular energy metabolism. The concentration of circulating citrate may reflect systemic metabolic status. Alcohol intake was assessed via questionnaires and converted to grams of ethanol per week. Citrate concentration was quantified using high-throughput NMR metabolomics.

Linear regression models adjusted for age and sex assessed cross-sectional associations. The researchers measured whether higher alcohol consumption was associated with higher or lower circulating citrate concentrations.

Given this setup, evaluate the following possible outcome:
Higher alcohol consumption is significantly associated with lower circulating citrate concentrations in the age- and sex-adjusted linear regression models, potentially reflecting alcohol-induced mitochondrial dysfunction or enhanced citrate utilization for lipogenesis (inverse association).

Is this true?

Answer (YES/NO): YES